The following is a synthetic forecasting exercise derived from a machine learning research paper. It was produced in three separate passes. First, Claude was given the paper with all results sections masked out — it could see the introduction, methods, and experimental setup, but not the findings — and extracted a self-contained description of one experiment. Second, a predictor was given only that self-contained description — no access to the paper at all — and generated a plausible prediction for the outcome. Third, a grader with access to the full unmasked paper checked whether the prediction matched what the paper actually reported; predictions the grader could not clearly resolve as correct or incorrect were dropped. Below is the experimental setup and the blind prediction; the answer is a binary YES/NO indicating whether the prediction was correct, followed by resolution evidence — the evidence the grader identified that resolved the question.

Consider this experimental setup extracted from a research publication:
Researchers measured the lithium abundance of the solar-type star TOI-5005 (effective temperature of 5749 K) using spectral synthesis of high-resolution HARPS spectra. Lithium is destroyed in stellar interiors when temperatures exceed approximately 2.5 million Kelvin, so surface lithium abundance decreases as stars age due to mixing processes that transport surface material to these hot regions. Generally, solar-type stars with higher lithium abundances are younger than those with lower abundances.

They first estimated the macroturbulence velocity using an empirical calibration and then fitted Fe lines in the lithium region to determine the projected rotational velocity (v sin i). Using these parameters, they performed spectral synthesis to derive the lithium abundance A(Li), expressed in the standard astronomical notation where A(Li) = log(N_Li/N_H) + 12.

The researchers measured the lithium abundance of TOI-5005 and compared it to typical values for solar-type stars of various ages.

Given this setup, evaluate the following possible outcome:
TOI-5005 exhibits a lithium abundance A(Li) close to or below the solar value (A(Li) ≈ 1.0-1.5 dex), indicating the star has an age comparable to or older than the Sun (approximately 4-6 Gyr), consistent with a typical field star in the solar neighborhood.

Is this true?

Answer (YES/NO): NO